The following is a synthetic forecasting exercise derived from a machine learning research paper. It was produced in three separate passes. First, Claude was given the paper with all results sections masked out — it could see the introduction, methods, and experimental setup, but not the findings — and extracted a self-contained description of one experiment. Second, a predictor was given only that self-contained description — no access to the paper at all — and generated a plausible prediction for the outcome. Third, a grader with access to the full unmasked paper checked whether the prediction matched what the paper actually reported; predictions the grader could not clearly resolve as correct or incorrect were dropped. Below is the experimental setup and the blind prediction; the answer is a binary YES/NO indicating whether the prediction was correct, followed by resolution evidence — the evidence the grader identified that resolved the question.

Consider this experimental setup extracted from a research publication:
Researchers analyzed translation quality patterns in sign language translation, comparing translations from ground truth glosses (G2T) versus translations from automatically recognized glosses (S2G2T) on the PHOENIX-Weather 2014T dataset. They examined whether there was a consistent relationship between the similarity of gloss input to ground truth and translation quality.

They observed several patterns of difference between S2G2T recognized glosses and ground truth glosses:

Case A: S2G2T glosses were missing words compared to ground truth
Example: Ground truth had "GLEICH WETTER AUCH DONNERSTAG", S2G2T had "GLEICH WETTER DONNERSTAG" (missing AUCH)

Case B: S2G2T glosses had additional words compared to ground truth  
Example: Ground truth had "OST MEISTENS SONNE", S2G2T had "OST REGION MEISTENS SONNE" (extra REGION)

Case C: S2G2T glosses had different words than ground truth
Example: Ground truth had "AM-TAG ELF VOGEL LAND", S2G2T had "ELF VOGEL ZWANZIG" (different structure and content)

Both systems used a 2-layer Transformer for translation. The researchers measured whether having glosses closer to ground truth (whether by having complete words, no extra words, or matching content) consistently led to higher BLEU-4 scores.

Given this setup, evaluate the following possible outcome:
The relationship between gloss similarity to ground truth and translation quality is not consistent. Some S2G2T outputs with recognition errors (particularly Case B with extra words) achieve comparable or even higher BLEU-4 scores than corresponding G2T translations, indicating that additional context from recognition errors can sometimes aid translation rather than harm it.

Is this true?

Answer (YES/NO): YES